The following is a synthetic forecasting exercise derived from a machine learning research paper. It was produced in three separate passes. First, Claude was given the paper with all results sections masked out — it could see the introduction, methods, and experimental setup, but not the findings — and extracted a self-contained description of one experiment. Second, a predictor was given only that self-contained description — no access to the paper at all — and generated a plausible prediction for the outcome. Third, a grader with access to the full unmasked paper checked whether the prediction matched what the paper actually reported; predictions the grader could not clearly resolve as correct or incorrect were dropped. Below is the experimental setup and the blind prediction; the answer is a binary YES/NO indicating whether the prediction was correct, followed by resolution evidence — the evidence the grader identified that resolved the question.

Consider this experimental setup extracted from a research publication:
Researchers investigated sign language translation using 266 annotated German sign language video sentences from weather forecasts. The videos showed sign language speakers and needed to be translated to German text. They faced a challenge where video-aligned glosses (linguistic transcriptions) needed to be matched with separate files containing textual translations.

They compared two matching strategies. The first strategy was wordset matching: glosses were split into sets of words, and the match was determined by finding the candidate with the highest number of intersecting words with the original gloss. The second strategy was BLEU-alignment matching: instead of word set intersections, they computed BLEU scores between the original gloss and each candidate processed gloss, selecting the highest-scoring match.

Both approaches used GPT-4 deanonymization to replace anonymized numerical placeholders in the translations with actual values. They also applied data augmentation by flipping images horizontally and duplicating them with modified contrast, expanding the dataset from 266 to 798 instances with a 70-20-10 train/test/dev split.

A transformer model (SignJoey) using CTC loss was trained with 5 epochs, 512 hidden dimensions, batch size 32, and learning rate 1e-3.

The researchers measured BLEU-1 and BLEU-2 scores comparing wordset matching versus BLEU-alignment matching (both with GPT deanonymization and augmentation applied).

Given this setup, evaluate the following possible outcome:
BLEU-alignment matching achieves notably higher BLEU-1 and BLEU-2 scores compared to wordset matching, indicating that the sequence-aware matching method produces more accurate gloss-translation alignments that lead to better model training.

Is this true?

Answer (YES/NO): YES